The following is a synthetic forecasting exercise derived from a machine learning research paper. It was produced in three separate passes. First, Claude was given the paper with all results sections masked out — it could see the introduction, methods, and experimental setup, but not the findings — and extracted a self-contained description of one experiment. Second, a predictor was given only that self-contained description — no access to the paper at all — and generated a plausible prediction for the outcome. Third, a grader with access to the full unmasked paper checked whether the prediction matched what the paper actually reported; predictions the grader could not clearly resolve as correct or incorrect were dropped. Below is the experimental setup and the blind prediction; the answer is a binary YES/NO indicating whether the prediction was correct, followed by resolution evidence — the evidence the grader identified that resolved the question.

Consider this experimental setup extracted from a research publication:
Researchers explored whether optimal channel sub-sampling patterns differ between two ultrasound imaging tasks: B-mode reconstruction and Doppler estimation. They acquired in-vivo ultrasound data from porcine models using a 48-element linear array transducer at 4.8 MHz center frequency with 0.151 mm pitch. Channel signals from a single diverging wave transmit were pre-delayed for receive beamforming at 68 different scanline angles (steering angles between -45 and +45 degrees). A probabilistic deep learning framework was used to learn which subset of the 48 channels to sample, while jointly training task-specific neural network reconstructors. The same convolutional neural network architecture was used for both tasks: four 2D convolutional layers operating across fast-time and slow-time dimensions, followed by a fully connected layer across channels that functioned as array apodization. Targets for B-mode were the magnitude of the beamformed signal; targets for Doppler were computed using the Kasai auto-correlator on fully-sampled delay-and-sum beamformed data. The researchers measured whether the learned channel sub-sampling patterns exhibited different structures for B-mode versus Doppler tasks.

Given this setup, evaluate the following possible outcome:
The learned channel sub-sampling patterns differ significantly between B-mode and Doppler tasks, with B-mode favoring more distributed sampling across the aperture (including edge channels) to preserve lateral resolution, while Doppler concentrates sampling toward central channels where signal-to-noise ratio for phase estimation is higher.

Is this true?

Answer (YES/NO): NO